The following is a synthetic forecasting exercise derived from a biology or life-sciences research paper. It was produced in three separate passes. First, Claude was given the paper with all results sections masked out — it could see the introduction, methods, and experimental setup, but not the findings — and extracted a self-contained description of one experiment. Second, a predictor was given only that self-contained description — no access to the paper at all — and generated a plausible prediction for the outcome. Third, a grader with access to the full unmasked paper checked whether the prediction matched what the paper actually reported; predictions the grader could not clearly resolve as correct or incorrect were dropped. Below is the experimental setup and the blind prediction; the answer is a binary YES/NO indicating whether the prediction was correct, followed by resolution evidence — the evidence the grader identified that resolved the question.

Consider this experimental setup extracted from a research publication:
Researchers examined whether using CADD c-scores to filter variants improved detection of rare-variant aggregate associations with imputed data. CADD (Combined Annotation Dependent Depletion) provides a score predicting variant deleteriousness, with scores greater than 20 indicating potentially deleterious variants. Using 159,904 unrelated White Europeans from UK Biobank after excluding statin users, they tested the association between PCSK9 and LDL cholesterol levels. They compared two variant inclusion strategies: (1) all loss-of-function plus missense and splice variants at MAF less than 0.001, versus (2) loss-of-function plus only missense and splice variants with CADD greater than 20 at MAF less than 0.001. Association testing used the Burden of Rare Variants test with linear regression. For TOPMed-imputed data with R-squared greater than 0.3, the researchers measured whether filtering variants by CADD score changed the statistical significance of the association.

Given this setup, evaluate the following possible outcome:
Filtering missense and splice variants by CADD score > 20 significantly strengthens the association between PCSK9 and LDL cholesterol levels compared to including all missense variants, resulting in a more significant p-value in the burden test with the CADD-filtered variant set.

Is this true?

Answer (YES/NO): YES